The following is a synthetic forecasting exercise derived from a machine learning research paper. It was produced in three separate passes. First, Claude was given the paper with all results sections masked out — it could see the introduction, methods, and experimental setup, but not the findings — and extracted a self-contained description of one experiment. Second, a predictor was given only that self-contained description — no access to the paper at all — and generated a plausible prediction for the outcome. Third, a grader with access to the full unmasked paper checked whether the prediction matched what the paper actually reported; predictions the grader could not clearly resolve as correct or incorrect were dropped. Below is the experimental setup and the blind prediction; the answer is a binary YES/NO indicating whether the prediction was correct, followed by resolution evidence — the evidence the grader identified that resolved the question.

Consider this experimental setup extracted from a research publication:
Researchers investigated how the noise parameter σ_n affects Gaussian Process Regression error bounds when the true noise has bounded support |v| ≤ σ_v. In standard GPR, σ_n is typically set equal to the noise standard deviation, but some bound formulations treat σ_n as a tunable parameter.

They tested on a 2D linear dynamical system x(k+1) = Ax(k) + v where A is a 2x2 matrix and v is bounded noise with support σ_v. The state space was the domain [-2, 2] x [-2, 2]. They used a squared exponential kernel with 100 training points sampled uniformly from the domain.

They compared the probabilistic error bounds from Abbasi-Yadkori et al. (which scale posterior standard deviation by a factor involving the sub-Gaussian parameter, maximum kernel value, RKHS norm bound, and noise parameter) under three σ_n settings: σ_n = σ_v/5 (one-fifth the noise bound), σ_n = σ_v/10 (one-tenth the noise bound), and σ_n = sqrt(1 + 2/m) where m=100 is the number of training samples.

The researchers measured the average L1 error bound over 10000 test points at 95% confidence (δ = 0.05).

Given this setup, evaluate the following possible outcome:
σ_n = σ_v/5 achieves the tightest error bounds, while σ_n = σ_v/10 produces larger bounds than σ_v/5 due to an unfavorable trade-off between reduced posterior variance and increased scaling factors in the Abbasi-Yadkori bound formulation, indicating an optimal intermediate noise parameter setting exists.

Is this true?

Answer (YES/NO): NO